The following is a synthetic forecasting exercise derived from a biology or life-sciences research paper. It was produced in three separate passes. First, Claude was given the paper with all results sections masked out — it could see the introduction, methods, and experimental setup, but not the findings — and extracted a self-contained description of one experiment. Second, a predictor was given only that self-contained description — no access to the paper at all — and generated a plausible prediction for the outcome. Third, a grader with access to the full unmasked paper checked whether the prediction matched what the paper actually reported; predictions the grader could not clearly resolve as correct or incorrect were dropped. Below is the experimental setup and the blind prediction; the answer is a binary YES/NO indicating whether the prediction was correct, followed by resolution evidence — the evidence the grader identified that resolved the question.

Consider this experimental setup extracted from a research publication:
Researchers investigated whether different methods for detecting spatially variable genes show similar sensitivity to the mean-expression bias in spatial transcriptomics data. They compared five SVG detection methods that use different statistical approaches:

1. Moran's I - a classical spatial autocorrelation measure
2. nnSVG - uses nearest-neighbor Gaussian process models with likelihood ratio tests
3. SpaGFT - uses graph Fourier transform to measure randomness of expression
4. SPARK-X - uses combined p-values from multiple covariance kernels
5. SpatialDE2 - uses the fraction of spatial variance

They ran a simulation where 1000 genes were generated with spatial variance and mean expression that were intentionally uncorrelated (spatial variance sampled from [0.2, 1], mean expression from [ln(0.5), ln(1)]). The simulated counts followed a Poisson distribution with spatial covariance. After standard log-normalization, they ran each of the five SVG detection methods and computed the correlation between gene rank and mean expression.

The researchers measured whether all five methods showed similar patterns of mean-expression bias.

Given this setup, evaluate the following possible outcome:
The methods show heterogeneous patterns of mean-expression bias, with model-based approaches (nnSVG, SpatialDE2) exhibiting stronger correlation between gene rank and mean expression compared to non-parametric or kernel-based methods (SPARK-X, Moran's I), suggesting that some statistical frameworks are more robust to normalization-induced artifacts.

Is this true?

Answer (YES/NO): NO